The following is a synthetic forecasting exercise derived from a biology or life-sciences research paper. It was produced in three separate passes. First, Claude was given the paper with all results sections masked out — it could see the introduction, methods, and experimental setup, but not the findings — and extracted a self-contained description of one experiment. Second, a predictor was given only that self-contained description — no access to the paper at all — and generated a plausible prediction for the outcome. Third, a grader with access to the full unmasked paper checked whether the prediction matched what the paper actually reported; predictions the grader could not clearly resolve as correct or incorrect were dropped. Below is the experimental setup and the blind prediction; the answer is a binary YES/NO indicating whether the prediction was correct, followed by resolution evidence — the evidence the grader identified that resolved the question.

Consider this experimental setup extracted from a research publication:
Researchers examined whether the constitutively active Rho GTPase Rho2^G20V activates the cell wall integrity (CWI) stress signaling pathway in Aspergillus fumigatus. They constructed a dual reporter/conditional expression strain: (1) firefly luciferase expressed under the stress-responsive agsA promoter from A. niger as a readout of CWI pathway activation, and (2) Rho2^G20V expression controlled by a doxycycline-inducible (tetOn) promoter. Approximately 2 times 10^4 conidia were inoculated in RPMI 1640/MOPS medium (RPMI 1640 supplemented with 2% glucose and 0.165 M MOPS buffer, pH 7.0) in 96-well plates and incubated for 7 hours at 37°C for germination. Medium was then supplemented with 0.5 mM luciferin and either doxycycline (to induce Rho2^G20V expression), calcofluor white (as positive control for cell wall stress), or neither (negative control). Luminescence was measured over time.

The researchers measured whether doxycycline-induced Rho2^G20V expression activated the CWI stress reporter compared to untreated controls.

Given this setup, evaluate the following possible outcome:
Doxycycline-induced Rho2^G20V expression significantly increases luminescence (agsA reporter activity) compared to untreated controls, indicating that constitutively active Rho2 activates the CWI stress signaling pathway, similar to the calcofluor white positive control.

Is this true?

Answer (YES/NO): NO